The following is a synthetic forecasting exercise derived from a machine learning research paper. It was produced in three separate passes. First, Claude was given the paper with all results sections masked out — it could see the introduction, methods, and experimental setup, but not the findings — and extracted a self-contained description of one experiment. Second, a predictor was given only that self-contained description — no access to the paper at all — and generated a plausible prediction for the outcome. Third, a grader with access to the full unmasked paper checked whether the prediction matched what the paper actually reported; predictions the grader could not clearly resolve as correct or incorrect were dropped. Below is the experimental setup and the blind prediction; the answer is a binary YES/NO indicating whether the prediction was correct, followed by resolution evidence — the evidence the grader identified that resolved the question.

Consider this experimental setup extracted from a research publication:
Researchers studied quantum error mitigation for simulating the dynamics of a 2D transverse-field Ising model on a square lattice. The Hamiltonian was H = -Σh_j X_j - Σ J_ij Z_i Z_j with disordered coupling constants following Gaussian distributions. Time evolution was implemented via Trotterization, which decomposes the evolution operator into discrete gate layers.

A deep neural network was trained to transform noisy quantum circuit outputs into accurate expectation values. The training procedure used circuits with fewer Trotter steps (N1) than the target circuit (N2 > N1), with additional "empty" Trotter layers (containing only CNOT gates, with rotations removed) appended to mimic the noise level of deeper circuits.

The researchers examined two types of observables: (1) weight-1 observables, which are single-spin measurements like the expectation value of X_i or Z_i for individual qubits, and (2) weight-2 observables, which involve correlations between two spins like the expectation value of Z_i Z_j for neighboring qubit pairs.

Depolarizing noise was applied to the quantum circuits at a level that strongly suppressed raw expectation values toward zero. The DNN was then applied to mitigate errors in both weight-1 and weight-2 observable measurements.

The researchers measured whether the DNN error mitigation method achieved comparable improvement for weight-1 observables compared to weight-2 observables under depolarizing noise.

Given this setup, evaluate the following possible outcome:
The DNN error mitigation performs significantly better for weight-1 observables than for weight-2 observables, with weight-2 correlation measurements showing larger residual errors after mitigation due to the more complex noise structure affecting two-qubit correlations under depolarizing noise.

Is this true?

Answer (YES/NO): NO